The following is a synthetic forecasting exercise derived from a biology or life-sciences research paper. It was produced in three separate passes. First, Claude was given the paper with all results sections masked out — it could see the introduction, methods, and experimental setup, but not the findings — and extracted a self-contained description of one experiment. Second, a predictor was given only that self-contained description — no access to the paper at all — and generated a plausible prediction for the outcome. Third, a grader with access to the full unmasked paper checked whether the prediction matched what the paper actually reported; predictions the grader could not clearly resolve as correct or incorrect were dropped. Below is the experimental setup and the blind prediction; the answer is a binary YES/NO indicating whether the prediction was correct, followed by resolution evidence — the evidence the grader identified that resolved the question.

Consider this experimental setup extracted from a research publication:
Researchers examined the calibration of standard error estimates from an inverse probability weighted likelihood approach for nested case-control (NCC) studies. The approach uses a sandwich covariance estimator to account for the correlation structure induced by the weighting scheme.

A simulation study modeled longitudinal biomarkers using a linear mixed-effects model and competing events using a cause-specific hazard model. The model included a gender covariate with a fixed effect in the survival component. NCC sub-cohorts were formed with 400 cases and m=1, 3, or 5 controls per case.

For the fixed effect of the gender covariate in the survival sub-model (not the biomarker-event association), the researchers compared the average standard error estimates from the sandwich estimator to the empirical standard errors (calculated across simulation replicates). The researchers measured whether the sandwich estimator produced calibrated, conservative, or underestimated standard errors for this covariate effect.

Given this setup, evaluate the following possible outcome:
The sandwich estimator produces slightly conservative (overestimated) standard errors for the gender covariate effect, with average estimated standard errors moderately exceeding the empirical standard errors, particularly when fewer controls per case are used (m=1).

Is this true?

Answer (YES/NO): NO